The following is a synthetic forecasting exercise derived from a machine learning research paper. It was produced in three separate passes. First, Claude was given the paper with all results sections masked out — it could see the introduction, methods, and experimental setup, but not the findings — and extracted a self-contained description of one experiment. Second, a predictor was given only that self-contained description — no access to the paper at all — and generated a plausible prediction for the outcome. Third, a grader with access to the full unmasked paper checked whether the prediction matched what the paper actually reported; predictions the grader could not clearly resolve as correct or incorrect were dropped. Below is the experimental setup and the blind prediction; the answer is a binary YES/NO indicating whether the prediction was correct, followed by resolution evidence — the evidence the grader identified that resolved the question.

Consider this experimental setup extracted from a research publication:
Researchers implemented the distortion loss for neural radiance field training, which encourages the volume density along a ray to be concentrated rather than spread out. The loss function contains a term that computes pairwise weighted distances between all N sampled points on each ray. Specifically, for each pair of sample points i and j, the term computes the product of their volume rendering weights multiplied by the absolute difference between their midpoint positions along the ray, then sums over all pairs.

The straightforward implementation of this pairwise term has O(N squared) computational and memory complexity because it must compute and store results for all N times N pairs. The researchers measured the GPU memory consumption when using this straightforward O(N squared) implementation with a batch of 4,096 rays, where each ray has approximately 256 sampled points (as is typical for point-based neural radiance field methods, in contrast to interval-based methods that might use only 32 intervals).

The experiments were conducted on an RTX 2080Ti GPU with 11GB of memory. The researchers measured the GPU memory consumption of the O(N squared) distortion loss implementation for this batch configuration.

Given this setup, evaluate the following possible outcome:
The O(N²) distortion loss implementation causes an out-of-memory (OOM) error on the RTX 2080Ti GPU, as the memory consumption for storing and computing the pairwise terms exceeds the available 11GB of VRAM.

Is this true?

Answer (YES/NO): NO